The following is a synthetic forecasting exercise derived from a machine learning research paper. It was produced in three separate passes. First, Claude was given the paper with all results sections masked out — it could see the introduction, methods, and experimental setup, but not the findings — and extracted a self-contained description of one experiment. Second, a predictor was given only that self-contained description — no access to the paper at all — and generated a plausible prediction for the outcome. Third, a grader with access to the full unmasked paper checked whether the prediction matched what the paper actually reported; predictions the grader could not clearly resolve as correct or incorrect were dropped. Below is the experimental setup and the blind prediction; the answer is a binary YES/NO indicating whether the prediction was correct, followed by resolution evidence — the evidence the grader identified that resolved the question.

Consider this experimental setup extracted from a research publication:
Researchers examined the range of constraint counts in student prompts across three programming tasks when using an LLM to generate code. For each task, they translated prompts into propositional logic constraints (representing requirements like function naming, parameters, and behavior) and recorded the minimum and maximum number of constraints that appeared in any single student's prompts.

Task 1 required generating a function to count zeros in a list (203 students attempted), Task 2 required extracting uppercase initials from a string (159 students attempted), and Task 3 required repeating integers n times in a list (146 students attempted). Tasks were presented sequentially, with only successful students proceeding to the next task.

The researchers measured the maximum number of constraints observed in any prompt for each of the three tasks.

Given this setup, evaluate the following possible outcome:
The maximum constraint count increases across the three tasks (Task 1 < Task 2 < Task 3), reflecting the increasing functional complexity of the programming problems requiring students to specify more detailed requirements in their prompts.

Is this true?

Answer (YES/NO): NO